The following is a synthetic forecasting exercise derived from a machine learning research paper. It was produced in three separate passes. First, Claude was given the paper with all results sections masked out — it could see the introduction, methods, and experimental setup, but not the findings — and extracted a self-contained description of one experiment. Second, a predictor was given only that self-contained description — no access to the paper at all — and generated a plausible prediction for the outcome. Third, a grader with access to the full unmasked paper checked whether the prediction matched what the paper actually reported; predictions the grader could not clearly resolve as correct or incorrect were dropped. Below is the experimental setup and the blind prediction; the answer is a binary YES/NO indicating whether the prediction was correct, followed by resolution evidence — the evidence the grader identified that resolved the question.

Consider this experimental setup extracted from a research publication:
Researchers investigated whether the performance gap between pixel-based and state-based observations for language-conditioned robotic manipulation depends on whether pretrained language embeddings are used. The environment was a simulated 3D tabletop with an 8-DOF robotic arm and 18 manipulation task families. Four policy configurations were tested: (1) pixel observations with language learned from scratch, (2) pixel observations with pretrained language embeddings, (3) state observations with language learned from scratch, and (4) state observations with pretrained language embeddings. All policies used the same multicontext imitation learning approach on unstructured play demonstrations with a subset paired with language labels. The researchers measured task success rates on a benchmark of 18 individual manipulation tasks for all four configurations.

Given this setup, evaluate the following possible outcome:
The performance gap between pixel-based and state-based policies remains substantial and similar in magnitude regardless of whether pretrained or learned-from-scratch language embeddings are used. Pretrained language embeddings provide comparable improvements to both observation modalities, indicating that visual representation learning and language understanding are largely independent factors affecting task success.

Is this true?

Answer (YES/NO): NO